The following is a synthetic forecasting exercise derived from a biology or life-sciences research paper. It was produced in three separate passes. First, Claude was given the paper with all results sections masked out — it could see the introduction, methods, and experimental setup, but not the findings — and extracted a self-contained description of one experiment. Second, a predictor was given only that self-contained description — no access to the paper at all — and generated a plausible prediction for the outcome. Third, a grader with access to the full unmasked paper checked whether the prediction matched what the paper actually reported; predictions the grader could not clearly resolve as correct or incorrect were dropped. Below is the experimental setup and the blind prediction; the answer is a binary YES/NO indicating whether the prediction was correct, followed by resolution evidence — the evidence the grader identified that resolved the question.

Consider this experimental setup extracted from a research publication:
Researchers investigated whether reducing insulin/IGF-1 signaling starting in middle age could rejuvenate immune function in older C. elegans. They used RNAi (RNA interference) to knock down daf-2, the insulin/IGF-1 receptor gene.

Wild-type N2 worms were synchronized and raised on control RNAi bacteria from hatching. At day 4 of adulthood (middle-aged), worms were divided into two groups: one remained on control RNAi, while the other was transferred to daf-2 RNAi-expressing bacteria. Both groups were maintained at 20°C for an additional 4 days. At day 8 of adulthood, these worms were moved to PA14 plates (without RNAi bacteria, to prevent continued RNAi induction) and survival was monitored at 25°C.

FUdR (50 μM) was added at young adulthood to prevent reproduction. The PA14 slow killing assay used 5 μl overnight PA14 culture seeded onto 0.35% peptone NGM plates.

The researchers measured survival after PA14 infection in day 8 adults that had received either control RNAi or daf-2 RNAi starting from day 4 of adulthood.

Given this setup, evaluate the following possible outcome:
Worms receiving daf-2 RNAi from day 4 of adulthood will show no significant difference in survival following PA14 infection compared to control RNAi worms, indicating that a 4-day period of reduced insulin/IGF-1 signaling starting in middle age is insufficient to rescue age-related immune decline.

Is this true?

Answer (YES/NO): NO